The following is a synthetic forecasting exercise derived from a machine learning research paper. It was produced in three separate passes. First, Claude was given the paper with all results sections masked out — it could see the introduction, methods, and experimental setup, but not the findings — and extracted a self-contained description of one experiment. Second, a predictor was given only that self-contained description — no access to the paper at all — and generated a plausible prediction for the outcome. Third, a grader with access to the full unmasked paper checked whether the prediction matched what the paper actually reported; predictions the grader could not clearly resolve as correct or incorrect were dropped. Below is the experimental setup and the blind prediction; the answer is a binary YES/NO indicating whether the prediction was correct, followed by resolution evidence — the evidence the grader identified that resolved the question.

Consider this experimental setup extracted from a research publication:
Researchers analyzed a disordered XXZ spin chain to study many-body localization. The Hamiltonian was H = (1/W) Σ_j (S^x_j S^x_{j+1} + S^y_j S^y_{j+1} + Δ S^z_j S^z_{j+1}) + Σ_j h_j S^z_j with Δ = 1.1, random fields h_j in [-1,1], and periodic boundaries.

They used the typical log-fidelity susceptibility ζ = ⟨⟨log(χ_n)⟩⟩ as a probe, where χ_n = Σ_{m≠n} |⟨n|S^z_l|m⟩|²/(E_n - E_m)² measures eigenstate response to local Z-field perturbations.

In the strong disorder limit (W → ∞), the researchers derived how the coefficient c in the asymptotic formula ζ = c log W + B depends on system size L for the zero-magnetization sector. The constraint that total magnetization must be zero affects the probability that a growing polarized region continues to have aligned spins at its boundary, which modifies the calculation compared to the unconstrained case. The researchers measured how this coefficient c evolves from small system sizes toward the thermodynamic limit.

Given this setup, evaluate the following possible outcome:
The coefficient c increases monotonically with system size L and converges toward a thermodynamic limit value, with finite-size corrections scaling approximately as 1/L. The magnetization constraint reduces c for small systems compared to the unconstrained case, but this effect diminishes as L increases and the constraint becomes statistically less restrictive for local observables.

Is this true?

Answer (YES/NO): YES